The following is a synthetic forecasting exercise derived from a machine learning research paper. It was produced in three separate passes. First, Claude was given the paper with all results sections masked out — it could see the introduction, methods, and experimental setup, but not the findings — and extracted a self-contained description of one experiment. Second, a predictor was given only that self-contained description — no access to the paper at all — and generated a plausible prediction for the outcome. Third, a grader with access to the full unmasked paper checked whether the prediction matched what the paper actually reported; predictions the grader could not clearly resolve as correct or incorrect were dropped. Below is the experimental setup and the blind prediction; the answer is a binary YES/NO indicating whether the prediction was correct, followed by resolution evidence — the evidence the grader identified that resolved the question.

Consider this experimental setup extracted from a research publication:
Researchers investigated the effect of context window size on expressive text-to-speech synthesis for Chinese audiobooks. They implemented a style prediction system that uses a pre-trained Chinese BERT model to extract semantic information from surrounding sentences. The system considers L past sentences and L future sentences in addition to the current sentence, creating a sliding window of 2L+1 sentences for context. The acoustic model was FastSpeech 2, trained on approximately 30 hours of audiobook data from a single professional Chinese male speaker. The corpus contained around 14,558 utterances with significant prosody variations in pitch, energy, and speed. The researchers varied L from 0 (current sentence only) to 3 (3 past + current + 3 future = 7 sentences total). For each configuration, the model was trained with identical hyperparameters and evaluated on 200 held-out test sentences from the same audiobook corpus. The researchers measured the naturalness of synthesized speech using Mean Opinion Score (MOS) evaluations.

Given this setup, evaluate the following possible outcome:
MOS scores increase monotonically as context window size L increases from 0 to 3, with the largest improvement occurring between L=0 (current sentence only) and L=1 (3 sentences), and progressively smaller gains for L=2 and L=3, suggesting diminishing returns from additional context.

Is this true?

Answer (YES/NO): NO